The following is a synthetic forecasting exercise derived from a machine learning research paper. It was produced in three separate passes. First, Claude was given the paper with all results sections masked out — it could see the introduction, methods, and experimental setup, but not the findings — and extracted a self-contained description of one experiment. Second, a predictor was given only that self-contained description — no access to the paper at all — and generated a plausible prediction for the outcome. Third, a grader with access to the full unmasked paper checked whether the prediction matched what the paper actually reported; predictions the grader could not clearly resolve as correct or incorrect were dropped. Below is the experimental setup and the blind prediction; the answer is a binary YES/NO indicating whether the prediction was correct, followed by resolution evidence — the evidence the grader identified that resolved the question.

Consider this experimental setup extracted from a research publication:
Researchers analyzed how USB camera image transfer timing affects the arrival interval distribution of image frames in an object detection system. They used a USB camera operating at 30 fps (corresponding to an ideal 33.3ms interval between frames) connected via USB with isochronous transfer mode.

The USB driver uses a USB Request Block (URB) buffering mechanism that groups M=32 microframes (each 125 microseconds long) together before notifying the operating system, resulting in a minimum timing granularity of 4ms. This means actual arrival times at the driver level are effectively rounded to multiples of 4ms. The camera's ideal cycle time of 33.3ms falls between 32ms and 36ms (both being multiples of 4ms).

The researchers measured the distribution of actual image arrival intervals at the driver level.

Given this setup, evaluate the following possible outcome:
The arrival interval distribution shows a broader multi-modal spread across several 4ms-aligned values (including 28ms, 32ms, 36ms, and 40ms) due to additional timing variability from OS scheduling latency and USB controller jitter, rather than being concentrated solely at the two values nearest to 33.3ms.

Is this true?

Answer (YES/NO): NO